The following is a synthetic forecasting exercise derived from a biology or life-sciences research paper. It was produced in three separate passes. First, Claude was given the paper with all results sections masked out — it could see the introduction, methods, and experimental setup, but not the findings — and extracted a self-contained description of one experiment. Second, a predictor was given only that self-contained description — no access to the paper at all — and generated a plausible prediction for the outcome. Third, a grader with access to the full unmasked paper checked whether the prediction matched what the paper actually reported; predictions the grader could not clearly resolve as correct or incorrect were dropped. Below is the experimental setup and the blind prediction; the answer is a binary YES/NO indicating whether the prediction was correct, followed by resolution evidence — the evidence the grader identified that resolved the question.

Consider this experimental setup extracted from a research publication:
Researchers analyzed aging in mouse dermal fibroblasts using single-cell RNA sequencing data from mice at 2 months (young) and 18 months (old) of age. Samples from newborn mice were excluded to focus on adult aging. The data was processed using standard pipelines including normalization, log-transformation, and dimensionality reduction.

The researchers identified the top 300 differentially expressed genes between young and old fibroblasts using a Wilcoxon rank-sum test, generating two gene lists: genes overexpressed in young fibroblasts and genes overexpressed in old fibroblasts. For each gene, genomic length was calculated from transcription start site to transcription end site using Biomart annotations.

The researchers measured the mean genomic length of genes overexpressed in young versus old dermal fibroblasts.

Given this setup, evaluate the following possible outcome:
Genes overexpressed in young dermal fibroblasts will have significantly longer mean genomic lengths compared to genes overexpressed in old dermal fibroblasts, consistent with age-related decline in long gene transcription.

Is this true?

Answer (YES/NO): YES